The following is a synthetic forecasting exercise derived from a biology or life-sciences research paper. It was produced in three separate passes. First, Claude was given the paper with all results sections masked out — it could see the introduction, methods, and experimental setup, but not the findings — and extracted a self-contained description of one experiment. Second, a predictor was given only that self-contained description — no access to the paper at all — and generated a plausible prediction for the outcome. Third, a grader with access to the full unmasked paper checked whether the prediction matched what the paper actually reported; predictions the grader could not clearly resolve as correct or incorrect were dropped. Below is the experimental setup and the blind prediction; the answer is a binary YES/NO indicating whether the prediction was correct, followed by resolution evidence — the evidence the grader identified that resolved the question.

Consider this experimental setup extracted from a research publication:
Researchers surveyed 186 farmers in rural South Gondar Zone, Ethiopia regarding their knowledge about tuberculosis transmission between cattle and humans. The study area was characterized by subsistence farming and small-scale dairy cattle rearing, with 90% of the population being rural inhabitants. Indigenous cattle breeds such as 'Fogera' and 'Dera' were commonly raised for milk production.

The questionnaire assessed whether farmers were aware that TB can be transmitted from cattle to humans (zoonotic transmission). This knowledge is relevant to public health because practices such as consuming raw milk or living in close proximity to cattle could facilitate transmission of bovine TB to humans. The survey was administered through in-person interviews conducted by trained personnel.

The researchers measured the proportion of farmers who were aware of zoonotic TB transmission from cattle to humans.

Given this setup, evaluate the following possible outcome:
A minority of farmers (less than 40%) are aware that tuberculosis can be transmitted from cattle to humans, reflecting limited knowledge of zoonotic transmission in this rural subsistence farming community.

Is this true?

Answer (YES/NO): YES